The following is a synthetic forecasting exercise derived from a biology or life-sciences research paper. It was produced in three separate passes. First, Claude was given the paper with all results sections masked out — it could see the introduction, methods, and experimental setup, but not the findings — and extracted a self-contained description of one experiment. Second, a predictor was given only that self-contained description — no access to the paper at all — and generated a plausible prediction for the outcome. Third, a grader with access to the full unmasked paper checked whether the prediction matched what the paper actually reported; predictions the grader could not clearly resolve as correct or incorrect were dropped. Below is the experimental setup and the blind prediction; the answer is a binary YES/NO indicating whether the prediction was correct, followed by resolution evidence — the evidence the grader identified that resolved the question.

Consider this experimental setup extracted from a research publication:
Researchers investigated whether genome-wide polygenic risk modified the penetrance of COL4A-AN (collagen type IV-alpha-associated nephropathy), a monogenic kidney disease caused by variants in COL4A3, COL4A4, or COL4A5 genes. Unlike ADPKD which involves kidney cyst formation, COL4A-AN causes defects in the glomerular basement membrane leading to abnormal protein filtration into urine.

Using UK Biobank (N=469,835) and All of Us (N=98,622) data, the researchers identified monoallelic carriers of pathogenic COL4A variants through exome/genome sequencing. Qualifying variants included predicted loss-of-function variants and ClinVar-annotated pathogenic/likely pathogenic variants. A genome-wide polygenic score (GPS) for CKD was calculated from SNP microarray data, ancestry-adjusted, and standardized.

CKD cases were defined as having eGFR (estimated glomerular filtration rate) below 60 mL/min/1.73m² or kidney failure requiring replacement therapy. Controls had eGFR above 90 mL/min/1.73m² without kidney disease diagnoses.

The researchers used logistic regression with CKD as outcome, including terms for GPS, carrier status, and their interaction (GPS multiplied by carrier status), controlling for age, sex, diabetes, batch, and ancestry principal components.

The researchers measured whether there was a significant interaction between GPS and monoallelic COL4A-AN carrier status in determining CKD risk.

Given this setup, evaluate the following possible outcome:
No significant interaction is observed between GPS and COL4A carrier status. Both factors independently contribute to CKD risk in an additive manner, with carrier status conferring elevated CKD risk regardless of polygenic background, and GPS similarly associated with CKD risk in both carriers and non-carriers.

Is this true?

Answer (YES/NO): YES